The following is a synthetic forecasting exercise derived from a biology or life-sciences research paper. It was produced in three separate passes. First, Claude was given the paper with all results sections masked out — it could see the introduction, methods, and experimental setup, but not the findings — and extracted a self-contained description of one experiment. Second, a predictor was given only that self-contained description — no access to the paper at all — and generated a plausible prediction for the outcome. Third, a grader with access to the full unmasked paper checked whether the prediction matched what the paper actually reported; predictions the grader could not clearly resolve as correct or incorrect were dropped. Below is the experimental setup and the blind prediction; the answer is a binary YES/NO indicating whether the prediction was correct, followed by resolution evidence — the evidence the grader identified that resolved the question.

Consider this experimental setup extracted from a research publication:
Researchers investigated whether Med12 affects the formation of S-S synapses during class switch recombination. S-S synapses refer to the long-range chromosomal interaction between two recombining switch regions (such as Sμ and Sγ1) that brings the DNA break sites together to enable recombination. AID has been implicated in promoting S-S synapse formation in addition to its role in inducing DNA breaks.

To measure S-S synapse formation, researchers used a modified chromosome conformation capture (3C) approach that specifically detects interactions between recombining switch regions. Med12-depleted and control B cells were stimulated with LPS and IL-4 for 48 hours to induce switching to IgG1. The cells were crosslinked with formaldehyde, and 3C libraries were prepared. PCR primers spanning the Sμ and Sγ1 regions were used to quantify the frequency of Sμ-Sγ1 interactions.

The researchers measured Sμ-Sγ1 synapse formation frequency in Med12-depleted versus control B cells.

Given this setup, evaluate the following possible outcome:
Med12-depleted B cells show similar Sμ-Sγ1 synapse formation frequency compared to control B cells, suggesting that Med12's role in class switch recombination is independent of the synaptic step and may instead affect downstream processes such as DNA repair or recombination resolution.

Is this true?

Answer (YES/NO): NO